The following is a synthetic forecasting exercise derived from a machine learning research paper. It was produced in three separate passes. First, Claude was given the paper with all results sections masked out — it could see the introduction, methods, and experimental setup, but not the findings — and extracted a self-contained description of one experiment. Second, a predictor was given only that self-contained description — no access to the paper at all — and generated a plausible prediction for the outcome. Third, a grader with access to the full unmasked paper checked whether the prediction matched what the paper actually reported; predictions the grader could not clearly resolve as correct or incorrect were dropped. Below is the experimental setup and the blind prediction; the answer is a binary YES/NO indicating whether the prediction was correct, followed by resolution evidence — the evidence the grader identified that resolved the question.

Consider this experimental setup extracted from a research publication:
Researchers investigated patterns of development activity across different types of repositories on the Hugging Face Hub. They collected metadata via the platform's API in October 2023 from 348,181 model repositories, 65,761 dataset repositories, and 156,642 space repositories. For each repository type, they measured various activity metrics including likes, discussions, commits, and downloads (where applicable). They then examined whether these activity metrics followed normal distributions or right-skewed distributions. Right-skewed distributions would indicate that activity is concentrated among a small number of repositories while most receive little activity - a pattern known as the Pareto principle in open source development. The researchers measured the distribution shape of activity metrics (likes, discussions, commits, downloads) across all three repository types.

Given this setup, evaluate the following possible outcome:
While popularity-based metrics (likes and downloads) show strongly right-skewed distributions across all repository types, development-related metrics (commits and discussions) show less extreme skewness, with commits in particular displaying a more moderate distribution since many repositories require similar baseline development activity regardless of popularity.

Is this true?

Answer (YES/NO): YES